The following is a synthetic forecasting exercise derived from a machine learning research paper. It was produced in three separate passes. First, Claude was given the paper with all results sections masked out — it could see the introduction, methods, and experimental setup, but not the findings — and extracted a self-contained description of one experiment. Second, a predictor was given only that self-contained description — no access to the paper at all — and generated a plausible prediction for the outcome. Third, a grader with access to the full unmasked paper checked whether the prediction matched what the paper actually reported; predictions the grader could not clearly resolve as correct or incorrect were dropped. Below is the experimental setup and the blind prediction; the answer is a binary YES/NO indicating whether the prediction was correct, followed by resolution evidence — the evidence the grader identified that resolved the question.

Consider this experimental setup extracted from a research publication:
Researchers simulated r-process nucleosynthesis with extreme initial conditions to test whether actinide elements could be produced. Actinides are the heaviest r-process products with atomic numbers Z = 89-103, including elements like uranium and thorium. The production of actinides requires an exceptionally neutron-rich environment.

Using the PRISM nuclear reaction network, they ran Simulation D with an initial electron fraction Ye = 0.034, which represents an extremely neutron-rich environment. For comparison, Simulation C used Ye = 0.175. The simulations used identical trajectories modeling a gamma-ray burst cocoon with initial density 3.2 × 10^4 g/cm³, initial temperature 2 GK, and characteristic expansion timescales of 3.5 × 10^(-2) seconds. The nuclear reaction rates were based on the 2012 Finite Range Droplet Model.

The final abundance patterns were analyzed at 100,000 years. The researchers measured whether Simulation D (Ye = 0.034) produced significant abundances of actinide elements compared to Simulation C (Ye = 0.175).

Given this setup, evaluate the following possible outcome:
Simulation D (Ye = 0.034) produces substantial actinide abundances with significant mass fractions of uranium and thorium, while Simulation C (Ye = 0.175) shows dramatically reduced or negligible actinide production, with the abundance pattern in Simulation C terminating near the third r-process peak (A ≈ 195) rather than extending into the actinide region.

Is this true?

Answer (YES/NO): NO